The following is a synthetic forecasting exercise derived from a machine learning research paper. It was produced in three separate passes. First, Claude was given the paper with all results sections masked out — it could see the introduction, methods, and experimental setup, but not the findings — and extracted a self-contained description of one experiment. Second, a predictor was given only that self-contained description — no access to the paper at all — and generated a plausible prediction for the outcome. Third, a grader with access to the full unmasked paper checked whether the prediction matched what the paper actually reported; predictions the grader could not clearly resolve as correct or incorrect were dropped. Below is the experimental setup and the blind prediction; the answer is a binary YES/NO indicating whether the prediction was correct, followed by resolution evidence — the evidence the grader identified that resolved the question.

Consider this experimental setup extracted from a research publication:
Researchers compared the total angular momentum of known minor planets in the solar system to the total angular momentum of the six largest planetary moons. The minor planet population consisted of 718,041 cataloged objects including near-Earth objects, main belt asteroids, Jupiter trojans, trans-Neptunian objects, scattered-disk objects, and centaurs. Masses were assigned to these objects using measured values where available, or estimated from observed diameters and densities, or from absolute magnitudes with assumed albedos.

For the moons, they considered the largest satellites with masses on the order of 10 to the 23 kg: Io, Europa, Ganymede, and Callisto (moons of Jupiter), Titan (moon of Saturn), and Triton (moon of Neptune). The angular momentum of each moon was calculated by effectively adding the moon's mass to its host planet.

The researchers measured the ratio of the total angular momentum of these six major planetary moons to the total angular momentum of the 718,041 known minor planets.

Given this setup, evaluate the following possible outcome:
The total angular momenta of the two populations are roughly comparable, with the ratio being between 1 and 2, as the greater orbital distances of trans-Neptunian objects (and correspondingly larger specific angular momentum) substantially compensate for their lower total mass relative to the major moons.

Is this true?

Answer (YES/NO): NO